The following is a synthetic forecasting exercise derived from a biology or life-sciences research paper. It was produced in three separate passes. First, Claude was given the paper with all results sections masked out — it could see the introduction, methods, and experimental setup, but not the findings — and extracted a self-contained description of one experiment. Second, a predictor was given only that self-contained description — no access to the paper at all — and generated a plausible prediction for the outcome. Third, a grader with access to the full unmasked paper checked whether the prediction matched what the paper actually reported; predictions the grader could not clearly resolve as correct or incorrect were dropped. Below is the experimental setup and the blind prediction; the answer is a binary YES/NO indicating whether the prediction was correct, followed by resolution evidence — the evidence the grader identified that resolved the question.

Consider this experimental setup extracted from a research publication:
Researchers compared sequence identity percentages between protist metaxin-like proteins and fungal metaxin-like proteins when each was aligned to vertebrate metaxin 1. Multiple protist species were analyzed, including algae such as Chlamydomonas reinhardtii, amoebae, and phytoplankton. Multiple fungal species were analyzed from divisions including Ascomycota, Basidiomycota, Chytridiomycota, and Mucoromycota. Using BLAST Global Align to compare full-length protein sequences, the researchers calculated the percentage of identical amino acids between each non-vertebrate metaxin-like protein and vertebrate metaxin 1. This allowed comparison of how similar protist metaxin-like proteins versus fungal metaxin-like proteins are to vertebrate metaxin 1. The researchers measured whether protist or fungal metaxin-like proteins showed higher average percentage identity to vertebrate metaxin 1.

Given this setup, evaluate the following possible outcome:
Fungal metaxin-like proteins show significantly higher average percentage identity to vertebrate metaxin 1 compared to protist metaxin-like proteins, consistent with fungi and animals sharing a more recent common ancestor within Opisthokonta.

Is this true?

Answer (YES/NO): NO